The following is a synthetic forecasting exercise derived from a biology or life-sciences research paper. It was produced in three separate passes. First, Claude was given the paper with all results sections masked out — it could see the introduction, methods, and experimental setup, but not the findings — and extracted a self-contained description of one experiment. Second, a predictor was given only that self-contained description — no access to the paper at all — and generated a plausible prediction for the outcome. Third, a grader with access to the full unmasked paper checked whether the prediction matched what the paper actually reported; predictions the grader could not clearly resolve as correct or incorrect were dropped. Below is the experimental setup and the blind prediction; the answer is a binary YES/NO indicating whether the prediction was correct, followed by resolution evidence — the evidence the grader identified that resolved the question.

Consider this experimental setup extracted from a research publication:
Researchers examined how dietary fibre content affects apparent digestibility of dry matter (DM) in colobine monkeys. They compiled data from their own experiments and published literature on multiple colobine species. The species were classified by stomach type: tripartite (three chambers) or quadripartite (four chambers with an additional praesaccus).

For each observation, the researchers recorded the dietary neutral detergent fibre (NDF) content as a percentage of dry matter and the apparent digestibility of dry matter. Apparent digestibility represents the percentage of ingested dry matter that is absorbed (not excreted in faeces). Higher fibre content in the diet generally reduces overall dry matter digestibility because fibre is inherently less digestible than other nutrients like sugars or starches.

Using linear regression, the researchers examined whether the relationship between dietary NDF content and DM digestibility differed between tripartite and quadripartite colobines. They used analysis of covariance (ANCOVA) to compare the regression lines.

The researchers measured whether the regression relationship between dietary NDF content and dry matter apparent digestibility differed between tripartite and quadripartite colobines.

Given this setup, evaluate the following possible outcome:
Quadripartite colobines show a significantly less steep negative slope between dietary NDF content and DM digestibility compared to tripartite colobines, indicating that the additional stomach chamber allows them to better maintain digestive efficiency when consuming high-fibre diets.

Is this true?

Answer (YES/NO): NO